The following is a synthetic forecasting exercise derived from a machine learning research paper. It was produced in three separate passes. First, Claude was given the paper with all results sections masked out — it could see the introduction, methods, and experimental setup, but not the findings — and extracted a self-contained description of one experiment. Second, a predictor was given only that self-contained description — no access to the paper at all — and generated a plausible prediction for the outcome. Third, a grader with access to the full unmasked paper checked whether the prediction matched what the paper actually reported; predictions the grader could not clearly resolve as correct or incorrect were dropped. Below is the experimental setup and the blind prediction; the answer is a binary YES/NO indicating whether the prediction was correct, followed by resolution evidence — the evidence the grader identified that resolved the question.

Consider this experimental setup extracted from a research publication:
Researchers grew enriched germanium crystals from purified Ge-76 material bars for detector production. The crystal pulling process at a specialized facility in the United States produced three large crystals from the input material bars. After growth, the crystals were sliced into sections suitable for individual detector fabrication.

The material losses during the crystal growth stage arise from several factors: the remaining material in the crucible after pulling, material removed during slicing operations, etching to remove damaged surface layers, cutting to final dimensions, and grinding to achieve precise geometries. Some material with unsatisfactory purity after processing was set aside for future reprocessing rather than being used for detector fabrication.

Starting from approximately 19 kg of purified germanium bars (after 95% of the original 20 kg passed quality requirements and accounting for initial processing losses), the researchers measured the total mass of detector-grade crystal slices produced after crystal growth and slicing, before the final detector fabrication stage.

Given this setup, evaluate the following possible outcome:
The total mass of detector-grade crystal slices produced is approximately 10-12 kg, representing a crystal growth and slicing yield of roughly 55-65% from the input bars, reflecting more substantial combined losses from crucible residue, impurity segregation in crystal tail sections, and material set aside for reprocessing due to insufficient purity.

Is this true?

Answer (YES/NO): NO